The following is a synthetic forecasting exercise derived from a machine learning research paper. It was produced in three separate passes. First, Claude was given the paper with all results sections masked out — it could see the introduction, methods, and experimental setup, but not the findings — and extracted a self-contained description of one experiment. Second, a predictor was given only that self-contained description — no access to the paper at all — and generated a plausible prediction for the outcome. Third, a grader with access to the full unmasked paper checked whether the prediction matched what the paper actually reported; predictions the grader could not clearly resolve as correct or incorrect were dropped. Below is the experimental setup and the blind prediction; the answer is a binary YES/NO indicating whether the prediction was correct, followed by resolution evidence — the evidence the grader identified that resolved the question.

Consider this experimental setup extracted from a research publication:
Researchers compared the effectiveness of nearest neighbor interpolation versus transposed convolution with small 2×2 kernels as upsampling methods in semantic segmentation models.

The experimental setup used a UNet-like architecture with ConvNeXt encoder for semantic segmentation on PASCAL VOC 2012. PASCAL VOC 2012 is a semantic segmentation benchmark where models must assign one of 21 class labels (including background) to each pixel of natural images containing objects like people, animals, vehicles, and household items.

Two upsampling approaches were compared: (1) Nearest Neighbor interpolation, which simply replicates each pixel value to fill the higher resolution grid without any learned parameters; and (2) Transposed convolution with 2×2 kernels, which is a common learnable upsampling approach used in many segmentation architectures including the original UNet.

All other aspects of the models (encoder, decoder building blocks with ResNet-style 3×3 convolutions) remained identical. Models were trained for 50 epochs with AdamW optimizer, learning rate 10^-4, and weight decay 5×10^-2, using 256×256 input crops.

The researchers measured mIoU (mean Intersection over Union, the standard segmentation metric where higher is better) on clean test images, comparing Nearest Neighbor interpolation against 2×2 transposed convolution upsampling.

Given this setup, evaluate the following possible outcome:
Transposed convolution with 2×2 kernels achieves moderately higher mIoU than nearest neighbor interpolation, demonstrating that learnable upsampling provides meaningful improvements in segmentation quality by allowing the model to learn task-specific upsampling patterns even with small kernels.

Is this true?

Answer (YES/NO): NO